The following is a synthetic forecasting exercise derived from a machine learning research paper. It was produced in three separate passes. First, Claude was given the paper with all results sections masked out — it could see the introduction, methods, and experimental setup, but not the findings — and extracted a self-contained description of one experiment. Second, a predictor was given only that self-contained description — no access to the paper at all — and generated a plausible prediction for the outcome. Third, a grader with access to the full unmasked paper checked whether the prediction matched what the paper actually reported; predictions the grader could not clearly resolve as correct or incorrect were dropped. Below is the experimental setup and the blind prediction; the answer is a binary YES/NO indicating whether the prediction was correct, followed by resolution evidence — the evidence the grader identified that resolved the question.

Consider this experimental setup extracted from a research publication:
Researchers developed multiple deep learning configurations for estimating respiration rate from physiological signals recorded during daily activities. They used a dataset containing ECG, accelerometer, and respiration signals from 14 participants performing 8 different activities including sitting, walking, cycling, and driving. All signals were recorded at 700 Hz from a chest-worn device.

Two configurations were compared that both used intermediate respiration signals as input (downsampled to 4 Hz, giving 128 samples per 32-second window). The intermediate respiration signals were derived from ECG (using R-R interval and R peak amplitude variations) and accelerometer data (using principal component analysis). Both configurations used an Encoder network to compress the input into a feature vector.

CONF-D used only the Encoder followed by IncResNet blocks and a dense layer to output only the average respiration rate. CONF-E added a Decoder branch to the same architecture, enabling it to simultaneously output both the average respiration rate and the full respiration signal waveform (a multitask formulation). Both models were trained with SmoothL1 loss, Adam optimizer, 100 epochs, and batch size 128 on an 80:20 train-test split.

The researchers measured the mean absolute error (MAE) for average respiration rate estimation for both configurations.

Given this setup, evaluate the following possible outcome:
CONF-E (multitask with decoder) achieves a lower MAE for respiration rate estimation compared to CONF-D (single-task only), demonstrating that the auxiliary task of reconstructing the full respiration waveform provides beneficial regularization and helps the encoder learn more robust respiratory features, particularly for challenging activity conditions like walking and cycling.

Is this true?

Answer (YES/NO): YES